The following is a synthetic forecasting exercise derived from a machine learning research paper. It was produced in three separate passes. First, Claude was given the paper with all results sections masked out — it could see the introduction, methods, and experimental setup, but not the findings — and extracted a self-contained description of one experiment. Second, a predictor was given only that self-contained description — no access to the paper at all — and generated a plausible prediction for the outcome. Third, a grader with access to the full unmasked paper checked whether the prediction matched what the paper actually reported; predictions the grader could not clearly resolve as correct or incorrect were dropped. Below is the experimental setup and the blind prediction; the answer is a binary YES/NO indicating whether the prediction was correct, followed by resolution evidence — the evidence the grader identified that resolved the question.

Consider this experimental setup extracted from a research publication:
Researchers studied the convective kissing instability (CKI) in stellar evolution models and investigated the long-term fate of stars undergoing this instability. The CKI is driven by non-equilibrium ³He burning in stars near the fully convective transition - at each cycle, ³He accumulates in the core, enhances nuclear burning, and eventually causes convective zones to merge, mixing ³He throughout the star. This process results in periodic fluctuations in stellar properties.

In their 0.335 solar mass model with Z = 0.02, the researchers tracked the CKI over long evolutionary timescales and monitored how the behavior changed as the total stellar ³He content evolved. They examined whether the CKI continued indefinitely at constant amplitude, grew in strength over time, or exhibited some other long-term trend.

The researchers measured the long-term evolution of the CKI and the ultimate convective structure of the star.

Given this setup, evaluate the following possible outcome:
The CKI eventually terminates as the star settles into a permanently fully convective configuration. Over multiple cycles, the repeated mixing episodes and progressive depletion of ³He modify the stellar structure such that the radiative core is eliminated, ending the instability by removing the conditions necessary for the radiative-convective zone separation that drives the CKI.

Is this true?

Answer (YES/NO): NO